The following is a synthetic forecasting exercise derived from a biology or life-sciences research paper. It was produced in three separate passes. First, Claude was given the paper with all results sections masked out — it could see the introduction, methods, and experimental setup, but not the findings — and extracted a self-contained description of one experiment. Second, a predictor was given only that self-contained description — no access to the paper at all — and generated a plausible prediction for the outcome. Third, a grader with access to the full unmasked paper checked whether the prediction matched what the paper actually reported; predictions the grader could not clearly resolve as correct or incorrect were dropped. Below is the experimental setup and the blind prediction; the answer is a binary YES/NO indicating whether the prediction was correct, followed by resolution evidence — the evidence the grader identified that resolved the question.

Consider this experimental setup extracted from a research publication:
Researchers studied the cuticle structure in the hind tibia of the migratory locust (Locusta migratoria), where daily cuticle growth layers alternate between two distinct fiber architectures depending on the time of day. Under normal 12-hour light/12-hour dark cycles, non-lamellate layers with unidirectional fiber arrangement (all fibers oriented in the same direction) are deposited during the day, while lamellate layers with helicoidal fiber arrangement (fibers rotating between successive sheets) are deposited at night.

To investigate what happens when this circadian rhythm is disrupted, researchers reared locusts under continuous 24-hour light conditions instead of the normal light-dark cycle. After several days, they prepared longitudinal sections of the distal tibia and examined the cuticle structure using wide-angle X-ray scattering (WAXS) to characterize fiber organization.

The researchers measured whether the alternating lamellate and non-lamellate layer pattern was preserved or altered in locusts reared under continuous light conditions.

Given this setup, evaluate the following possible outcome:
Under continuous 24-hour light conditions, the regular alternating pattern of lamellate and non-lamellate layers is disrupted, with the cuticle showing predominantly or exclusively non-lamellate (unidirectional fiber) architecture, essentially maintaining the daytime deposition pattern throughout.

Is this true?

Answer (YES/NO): YES